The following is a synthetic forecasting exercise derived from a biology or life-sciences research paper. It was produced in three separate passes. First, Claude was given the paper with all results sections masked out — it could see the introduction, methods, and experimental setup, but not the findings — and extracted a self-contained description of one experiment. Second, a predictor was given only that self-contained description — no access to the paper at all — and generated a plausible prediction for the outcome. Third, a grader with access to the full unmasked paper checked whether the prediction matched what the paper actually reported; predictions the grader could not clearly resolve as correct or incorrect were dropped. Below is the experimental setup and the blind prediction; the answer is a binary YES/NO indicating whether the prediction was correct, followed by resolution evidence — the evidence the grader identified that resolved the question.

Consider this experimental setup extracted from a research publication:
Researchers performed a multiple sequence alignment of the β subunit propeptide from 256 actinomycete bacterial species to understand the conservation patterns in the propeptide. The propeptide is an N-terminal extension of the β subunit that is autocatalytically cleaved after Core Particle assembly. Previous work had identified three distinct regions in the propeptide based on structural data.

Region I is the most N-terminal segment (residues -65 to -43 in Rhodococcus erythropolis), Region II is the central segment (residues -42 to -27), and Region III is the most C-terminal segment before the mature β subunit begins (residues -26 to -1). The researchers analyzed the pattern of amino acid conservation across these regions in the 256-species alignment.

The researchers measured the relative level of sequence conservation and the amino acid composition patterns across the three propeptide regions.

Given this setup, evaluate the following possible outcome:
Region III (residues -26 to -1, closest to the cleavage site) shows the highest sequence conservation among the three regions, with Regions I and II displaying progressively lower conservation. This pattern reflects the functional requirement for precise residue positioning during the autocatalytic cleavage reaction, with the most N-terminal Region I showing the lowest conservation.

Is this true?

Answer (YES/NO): NO